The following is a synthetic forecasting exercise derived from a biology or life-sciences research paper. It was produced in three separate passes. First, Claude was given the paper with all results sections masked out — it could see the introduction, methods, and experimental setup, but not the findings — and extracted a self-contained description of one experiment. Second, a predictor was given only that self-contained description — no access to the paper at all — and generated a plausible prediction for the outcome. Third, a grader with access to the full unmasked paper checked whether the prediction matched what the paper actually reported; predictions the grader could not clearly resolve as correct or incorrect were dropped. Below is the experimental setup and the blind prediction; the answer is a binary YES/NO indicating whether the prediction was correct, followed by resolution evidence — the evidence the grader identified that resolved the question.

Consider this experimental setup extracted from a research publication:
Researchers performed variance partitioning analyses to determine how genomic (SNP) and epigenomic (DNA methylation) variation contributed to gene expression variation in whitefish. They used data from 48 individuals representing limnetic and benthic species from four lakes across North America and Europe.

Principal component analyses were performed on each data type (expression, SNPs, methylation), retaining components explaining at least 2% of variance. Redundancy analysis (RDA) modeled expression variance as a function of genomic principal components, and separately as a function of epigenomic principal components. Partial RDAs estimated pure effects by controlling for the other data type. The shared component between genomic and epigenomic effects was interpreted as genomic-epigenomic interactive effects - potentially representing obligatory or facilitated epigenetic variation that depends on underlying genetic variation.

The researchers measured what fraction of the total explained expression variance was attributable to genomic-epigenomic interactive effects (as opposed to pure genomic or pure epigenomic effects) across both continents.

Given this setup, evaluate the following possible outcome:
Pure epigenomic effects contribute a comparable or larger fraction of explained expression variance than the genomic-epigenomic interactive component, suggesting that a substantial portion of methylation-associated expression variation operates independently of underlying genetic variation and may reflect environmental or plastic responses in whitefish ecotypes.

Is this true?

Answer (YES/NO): NO